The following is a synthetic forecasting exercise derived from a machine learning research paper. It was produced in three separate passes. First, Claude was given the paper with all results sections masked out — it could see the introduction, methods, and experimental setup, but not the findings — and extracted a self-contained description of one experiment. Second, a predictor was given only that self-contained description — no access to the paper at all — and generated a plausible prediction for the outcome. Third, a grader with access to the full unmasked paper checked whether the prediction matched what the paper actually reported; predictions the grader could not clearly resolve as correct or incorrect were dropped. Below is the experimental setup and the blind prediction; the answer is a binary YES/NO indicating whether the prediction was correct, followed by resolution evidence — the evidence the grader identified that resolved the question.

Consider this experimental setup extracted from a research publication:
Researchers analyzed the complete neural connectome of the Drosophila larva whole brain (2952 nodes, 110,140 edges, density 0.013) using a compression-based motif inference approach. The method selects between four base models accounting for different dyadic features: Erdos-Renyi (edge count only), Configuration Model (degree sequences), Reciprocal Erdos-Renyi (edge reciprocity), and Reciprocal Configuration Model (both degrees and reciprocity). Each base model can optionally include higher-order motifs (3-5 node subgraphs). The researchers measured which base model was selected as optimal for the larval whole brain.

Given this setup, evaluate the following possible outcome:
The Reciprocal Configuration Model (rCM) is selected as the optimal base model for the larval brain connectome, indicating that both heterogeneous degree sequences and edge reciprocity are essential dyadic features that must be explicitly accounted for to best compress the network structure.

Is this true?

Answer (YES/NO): YES